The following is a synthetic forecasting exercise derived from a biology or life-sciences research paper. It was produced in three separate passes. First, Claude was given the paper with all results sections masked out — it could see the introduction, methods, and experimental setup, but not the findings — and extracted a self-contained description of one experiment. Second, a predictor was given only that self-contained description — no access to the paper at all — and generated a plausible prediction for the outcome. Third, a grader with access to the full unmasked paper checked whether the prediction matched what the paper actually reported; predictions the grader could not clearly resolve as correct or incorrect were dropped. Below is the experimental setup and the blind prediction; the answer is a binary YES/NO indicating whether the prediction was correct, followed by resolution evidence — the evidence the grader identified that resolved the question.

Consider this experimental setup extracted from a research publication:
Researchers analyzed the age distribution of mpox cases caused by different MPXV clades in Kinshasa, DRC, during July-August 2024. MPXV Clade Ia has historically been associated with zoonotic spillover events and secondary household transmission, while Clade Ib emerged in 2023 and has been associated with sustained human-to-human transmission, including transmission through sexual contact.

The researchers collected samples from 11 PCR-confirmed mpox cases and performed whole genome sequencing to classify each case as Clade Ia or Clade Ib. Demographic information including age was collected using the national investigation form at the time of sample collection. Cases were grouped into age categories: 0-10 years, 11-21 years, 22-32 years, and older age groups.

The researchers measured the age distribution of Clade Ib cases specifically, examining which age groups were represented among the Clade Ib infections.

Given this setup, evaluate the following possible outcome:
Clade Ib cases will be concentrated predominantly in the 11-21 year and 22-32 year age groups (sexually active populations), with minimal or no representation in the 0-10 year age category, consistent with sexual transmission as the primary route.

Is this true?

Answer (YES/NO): NO